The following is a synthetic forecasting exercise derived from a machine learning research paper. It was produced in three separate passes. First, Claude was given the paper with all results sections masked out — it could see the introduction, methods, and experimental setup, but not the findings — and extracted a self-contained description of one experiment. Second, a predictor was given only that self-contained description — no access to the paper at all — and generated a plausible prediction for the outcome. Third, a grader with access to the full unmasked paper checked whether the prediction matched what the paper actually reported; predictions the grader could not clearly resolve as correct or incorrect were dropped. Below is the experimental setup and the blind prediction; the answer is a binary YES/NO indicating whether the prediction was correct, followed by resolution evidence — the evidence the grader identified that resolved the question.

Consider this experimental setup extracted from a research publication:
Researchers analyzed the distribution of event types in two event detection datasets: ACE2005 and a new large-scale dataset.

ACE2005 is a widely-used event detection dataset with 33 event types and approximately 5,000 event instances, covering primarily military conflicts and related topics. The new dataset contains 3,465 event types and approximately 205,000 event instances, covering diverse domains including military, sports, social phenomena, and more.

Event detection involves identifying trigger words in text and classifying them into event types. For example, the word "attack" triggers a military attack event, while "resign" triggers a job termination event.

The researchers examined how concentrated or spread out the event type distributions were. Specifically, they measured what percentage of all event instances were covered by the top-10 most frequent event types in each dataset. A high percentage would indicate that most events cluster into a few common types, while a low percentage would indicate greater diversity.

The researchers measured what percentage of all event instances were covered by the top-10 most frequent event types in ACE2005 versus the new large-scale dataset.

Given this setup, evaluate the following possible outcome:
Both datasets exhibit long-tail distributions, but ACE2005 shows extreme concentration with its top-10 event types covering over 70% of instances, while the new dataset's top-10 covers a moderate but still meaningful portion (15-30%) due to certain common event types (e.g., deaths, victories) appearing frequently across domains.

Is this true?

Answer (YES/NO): NO